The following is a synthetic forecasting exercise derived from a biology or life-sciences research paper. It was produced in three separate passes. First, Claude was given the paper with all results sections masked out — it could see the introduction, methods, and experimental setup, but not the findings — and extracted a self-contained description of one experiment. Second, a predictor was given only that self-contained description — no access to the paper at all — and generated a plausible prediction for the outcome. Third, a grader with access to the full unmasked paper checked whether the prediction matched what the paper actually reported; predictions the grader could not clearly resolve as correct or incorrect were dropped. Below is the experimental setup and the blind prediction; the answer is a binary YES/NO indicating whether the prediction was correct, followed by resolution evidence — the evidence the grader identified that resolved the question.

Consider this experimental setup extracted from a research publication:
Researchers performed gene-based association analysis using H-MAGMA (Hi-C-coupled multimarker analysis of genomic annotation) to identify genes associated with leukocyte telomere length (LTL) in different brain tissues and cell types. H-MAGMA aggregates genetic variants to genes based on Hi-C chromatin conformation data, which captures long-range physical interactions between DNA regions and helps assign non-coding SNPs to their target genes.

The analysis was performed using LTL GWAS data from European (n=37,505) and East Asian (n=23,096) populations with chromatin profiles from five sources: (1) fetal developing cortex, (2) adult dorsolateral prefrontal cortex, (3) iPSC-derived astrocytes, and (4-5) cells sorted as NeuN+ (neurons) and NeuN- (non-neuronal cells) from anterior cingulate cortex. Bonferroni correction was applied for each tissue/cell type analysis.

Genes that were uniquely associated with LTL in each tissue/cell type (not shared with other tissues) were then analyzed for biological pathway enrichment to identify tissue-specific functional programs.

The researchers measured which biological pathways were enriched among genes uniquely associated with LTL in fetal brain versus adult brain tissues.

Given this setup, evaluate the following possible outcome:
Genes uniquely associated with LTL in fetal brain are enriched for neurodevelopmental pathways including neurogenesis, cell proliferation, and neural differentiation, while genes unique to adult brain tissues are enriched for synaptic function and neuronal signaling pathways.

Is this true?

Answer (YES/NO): NO